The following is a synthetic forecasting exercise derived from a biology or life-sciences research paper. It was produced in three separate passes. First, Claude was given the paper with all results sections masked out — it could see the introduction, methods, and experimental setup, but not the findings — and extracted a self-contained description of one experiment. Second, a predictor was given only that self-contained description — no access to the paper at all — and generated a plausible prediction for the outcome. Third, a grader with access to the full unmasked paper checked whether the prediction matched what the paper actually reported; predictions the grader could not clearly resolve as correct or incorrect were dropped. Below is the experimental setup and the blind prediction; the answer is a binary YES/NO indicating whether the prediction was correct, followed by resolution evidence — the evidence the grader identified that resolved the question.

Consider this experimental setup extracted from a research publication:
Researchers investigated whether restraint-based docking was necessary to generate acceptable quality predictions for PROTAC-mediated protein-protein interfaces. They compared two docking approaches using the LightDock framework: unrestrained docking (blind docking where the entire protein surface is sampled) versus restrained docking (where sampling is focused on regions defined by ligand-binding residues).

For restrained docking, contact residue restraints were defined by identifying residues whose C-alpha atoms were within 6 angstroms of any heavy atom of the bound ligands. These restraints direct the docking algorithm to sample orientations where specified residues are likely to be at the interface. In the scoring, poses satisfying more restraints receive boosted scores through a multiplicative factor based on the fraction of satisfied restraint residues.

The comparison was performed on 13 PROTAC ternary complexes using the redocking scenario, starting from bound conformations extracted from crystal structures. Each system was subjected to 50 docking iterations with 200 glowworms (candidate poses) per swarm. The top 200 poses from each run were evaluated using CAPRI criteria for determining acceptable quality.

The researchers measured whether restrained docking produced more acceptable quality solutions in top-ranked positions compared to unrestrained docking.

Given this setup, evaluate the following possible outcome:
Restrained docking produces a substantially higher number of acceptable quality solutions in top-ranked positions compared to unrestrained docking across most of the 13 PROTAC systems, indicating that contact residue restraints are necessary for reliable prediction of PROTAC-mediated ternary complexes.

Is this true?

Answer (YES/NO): YES